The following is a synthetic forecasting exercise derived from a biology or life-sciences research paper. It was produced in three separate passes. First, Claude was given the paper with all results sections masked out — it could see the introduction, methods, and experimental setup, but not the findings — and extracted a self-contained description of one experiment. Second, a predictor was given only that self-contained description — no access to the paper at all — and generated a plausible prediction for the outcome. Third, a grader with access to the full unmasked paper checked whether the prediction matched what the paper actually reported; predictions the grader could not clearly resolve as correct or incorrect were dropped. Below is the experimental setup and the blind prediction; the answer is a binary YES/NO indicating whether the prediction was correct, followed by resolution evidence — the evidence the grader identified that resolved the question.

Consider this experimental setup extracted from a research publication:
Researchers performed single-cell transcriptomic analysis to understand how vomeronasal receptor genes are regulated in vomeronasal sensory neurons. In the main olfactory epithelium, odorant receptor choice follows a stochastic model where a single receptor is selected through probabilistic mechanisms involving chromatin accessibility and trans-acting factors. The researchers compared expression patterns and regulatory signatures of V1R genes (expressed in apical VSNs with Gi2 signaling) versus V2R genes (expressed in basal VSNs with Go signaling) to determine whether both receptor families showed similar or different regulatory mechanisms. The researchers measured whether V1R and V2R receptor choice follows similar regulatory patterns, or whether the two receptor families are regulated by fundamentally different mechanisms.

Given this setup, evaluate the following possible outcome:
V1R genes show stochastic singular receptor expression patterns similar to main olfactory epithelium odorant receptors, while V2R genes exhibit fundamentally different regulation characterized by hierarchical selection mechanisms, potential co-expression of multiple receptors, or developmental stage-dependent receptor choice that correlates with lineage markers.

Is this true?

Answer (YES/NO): YES